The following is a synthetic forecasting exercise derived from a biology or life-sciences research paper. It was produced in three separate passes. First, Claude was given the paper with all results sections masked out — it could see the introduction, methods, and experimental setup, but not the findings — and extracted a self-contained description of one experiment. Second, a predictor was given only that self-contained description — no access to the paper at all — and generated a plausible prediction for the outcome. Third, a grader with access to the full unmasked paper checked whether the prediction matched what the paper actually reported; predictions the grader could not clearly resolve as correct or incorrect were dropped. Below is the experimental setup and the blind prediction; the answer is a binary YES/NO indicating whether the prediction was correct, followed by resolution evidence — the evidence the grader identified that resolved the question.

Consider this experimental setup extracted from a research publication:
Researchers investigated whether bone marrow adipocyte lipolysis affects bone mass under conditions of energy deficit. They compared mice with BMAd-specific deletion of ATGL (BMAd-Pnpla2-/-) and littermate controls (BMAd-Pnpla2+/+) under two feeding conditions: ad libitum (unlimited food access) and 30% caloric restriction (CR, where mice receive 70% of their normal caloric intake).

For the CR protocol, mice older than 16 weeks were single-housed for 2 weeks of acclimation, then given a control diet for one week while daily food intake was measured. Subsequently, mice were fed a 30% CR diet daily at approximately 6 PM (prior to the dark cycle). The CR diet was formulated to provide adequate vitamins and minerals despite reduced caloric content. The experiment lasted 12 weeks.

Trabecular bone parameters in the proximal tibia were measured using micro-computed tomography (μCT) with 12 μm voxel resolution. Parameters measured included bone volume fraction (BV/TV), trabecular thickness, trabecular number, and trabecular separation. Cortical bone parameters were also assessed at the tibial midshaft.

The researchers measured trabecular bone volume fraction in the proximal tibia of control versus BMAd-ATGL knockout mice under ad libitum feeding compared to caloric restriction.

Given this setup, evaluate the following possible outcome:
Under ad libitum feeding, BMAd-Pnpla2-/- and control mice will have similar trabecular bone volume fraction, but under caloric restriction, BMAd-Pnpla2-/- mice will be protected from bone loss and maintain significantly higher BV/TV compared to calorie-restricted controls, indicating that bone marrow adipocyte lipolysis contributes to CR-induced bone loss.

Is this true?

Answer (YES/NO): NO